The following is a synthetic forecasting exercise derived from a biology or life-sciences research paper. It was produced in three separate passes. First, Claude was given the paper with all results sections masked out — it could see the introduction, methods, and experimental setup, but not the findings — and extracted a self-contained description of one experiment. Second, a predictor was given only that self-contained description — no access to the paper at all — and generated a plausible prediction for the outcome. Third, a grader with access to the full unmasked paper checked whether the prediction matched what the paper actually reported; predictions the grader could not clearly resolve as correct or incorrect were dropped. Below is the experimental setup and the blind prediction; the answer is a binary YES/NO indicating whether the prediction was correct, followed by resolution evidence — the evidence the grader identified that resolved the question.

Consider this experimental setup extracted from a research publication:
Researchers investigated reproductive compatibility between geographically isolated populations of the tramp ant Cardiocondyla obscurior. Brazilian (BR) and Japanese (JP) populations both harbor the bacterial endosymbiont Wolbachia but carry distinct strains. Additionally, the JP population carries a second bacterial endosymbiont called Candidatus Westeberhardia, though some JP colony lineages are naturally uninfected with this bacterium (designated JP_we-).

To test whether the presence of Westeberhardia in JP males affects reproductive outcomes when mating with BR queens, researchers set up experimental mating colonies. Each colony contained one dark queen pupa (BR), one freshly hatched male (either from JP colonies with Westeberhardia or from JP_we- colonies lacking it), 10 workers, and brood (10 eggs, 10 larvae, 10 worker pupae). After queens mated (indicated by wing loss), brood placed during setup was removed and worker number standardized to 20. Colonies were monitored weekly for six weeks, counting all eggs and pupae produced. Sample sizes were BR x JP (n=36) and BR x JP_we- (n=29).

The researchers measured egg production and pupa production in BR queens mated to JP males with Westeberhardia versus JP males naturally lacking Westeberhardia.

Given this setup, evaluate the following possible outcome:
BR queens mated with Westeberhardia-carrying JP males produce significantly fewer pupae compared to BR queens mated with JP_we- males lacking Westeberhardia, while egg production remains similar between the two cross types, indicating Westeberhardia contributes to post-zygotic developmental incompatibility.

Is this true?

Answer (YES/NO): NO